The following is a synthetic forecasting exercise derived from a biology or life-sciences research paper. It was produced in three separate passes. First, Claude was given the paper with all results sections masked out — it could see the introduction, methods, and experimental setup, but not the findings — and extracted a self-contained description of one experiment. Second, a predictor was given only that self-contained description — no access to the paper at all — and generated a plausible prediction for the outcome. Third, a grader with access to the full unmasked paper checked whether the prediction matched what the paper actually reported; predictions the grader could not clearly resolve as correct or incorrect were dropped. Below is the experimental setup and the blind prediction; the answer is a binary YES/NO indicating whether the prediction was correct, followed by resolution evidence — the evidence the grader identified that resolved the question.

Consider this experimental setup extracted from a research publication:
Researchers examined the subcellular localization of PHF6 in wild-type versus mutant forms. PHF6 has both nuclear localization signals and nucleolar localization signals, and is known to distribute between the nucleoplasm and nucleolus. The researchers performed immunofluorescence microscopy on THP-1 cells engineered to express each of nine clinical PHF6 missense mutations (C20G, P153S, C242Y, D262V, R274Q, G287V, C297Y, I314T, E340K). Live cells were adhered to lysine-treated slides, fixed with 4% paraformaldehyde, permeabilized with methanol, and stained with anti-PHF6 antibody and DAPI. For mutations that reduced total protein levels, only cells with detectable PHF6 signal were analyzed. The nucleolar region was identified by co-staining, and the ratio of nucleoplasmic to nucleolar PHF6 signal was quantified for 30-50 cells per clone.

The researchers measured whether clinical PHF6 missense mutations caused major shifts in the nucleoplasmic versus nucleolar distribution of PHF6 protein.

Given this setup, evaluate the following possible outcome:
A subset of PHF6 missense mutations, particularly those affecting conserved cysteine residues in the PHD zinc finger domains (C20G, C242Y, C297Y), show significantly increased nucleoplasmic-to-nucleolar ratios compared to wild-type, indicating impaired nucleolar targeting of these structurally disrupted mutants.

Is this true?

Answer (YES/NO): NO